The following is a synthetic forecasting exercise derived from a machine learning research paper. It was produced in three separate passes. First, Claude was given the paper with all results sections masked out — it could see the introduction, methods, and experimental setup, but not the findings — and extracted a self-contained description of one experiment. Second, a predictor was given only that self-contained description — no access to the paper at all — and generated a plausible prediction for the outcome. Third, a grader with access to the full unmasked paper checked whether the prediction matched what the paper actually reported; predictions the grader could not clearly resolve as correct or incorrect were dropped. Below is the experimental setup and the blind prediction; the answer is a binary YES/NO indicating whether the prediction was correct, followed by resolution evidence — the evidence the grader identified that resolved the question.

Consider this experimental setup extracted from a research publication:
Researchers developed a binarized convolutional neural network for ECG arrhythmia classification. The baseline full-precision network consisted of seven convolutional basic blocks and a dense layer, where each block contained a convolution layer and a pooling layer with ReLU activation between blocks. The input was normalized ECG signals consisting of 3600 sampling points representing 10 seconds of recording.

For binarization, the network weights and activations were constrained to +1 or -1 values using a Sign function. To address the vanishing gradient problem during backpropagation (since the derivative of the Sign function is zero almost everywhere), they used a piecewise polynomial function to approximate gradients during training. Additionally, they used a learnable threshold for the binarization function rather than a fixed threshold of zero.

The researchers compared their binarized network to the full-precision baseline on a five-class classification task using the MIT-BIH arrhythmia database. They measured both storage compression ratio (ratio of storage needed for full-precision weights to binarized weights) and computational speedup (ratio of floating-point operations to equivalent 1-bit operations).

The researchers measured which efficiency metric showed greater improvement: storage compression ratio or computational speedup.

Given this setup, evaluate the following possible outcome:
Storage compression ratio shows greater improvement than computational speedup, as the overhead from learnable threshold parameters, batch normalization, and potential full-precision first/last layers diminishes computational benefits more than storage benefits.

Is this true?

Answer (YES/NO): YES